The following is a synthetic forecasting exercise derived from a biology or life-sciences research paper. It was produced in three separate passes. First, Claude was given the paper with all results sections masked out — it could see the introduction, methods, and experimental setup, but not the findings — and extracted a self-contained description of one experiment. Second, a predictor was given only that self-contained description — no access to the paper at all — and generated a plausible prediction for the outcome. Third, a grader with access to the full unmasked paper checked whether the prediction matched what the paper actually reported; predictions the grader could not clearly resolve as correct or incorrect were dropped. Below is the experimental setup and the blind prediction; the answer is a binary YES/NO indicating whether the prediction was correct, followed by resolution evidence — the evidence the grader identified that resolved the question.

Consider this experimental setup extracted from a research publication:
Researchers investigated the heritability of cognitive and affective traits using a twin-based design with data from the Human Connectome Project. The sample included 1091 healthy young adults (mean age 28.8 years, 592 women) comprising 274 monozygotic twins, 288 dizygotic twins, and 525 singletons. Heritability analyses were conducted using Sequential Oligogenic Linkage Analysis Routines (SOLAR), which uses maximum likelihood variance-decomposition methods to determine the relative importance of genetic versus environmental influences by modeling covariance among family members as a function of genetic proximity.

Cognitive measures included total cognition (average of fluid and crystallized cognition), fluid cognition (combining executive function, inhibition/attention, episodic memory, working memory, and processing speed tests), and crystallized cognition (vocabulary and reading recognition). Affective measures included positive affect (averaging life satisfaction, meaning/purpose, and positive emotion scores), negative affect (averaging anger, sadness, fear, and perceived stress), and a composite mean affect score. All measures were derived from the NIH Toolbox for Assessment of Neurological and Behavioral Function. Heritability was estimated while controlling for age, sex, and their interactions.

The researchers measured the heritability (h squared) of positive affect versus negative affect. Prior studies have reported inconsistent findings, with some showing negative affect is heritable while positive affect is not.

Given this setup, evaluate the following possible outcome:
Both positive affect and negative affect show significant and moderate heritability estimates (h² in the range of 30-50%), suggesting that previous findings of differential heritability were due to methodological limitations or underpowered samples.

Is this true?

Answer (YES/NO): NO